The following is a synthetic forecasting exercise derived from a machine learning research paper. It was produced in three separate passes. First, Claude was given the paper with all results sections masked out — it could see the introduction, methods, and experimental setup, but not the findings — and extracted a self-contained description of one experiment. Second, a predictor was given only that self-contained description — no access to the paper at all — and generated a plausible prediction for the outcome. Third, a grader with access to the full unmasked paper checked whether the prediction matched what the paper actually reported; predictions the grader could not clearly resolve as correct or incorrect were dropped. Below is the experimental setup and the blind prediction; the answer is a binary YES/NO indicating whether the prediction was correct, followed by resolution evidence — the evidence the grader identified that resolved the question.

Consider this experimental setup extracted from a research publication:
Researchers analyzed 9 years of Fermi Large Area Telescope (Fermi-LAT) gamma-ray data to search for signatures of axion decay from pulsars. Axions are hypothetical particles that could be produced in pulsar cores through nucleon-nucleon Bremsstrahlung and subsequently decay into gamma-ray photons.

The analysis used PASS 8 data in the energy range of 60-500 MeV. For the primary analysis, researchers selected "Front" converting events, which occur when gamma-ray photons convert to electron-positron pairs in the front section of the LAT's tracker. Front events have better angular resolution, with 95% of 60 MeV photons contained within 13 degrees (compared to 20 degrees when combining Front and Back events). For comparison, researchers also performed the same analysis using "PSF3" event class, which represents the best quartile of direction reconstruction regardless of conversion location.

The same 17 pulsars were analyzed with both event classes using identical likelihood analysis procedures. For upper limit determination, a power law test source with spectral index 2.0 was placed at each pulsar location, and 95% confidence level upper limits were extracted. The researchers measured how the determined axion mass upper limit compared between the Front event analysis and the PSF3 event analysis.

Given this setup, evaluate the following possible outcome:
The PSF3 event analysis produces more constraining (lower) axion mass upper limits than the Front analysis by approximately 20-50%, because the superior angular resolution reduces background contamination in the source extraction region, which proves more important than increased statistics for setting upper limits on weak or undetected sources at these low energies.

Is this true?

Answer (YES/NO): NO